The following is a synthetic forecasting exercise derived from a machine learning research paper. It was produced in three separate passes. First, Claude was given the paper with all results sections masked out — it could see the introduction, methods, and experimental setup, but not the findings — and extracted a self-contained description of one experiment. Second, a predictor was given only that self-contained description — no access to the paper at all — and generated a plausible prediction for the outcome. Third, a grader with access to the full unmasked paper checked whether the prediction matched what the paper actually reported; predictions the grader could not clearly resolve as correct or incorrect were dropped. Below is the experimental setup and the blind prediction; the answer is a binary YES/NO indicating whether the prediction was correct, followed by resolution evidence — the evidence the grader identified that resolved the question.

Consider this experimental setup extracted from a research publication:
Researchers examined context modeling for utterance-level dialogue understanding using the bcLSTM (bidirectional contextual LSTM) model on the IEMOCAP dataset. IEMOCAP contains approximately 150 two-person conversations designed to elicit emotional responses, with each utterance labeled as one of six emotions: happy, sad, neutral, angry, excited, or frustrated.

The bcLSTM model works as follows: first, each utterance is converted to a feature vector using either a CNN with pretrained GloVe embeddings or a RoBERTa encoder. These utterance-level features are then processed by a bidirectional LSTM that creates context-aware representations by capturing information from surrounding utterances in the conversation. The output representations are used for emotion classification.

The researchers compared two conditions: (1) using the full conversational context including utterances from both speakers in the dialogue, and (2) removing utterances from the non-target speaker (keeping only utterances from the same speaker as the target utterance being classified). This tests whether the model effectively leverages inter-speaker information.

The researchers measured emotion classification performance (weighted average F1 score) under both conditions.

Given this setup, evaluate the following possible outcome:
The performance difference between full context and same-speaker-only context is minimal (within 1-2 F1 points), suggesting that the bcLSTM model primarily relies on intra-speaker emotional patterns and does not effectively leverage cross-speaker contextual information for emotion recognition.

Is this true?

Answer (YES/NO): NO